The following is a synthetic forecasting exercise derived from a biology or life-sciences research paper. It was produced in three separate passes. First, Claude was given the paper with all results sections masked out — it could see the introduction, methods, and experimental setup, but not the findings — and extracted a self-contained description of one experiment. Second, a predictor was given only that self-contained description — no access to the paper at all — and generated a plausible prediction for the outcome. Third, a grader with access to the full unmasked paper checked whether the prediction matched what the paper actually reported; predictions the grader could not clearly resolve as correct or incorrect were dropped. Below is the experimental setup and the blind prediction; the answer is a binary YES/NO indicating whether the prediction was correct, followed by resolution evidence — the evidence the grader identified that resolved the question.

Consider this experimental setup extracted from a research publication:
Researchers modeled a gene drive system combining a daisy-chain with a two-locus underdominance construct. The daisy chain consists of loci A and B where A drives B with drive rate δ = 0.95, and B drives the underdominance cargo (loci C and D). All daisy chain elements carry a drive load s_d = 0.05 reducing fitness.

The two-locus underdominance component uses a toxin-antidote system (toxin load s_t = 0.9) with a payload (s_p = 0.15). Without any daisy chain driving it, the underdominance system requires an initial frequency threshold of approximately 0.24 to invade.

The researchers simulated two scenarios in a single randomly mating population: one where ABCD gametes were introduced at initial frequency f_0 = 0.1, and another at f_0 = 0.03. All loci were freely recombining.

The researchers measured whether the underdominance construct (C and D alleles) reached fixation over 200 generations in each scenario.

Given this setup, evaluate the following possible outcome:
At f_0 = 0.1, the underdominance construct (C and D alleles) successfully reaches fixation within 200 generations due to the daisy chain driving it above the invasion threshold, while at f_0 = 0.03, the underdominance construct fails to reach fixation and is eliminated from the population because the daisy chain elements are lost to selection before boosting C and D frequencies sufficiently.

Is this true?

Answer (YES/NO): YES